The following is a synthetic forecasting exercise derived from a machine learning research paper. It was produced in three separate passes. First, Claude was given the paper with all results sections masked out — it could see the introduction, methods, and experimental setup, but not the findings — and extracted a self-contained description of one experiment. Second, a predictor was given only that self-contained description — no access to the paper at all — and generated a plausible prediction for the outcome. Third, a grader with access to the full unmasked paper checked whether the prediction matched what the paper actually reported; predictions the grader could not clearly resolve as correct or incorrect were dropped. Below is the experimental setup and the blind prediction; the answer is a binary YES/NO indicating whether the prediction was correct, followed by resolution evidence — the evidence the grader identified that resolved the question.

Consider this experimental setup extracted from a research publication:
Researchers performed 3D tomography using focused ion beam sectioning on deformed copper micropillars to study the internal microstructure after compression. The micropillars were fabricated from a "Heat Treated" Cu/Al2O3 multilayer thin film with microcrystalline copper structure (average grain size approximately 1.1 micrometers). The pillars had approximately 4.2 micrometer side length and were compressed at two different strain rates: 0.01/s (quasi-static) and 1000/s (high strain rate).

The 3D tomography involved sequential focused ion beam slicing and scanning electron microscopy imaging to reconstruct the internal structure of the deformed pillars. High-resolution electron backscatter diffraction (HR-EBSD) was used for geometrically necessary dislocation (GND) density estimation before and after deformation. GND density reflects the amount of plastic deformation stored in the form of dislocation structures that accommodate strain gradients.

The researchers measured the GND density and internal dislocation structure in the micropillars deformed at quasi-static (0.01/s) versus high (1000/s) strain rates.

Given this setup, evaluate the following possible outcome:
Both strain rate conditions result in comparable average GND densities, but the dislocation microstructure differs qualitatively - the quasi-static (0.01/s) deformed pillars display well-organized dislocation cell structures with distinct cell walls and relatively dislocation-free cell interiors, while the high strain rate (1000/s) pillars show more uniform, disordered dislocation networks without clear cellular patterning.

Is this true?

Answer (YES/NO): NO